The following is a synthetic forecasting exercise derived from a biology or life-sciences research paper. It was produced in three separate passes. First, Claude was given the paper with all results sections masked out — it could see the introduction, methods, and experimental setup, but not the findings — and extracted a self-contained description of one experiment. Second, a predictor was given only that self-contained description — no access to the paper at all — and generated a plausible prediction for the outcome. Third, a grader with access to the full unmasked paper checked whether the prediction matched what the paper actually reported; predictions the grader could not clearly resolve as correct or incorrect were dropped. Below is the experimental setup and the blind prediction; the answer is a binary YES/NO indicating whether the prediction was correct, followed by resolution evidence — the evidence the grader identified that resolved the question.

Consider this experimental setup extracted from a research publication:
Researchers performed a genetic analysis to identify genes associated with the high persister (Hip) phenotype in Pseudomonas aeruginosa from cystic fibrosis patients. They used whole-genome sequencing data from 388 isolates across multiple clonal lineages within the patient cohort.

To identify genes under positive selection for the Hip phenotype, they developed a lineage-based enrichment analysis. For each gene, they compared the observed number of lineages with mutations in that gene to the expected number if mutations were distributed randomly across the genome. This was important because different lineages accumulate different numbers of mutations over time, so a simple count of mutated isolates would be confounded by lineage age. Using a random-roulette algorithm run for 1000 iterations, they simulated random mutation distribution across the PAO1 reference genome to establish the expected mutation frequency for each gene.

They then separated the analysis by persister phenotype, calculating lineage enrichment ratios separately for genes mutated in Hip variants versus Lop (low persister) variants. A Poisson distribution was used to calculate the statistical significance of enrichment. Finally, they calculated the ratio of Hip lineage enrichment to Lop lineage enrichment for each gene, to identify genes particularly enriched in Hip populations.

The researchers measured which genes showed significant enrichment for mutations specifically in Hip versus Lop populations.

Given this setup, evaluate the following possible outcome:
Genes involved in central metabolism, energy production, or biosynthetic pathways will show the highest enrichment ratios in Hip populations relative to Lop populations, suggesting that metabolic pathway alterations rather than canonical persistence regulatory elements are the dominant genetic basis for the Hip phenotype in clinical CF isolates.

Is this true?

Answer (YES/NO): NO